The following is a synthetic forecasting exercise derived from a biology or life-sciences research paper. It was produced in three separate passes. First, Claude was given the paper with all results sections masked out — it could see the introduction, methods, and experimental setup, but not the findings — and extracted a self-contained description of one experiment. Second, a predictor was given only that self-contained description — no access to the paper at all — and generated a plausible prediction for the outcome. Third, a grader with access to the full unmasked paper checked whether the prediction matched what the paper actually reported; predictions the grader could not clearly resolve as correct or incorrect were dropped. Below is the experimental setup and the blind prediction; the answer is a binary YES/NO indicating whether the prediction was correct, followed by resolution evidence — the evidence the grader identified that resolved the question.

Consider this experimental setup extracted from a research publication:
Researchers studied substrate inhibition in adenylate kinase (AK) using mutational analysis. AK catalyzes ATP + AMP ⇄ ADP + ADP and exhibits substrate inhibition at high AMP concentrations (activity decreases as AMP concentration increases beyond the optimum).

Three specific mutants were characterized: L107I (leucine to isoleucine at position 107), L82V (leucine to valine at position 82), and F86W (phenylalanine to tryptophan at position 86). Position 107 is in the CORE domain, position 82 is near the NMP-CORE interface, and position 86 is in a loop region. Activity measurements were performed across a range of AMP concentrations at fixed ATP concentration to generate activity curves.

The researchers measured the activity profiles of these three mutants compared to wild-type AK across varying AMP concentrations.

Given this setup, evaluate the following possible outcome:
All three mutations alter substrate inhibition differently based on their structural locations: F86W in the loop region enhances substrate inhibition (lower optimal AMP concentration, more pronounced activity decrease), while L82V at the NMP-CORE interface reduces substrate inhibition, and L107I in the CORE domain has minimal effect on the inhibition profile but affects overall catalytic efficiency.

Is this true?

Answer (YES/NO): NO